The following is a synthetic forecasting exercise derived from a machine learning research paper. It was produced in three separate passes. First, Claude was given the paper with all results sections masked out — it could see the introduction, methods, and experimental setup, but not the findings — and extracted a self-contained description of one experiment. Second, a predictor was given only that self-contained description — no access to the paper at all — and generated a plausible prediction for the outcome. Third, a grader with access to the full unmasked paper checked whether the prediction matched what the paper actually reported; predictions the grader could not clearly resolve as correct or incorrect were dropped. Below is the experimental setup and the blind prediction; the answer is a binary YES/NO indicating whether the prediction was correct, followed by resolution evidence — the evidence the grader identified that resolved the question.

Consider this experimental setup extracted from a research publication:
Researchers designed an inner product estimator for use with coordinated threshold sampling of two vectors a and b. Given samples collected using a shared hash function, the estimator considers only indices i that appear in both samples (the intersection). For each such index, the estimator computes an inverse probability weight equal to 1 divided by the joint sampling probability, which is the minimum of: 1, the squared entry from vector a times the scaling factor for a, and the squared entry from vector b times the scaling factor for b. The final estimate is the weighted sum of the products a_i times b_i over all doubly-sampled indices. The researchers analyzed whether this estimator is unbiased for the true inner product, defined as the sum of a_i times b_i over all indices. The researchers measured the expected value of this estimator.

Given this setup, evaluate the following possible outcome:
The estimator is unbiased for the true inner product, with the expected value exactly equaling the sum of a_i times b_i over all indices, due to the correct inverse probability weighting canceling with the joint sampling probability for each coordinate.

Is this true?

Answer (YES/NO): YES